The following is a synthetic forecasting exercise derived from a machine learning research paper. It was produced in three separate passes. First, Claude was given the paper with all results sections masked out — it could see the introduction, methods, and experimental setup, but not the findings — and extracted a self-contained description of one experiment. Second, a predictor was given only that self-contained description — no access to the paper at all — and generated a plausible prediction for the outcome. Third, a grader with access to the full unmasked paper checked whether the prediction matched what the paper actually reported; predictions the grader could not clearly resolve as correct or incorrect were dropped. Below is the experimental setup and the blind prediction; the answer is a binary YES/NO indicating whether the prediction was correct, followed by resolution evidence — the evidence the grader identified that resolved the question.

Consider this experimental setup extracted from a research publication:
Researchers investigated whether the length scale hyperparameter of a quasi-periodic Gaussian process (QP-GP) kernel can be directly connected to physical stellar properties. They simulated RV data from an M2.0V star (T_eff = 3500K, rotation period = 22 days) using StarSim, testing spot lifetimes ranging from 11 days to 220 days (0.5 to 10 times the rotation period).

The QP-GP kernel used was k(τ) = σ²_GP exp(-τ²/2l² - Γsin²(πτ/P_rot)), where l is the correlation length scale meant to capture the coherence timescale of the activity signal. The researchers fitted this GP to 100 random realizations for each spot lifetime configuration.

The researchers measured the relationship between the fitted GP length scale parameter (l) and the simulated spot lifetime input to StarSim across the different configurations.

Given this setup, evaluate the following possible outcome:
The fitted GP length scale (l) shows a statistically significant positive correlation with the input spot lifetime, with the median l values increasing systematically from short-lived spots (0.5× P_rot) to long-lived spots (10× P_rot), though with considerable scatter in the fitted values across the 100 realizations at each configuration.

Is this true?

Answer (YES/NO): YES